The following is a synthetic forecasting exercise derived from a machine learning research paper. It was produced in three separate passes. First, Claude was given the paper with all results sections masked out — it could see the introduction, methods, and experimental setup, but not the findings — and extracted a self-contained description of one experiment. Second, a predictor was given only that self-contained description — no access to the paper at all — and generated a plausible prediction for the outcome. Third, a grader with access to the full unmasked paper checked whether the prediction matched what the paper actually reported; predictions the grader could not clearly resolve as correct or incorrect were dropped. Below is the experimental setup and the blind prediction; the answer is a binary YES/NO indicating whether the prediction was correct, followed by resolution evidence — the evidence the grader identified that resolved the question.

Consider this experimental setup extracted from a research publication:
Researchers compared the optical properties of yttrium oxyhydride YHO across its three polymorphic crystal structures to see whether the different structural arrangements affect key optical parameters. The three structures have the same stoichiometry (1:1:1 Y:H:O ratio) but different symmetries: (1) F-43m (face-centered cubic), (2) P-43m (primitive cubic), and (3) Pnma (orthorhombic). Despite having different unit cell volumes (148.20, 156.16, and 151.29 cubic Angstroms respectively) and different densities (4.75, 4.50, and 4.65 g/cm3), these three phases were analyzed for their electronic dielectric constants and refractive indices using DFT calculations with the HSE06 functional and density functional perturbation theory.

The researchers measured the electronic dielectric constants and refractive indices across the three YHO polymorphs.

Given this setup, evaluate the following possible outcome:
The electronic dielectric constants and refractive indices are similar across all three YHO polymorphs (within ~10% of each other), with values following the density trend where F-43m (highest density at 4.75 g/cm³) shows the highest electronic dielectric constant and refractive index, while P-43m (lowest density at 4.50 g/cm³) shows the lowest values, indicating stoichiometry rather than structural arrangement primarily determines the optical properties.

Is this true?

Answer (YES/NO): NO